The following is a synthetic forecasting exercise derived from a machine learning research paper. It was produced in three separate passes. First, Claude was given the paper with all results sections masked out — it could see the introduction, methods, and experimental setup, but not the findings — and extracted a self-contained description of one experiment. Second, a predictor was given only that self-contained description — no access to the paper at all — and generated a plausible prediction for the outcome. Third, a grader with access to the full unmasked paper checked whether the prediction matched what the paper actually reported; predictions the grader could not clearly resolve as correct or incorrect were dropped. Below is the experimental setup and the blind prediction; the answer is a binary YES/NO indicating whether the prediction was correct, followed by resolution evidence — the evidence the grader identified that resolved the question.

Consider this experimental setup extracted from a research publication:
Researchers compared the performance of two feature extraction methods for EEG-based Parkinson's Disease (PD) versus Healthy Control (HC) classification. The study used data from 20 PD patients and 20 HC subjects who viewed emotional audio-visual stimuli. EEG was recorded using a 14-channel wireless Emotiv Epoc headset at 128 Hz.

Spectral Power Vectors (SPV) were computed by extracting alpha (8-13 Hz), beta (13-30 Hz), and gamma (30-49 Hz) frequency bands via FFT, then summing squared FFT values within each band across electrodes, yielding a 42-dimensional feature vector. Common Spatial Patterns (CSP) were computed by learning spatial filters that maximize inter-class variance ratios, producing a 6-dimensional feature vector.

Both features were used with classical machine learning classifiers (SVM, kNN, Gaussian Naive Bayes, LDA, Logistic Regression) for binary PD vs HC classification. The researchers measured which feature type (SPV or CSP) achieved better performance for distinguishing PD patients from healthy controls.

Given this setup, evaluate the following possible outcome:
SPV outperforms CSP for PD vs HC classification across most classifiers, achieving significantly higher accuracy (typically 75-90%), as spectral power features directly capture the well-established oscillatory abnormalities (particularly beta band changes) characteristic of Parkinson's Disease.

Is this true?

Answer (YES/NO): NO